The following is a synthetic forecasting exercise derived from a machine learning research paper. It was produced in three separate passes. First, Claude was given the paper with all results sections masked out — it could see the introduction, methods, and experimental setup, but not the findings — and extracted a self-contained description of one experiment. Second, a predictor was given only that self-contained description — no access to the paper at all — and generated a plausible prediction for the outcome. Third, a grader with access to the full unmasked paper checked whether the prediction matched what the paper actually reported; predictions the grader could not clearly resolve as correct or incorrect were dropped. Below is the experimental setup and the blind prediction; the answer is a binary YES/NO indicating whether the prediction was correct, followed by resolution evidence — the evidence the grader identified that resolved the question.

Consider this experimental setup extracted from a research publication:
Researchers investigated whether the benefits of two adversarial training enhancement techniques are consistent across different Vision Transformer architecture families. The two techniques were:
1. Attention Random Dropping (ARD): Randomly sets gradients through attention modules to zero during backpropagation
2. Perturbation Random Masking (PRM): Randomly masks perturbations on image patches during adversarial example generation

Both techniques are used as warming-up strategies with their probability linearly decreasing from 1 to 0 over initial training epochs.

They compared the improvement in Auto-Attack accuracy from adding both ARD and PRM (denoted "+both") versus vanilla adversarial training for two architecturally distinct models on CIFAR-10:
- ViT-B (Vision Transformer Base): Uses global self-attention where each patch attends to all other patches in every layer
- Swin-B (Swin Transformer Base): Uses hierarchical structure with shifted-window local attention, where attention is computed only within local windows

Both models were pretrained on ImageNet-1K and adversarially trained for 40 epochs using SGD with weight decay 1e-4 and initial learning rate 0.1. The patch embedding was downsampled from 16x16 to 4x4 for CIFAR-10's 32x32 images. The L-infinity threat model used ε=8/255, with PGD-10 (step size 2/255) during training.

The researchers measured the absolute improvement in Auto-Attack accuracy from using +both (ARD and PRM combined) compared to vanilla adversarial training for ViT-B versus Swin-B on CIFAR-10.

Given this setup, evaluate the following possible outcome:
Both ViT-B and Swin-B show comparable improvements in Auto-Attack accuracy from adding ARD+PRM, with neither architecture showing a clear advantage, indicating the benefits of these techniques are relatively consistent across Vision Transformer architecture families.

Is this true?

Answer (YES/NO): NO